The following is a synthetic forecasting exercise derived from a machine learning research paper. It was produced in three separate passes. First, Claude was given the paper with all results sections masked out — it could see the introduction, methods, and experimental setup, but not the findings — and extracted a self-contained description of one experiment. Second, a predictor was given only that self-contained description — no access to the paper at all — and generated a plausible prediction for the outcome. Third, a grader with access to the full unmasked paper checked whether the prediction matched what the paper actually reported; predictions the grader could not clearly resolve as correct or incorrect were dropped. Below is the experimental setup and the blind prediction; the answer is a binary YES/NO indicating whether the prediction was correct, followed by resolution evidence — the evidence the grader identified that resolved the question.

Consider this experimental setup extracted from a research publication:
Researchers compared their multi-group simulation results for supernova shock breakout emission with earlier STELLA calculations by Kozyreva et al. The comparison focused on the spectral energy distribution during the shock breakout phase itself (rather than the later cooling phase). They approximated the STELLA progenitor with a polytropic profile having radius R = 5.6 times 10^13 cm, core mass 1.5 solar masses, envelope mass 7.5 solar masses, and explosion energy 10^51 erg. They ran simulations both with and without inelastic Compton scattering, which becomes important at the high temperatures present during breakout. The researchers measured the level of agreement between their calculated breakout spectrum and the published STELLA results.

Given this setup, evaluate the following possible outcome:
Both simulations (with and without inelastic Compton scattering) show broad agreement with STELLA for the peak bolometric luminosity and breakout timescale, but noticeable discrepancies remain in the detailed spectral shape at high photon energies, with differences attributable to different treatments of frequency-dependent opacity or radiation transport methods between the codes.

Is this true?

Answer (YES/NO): NO